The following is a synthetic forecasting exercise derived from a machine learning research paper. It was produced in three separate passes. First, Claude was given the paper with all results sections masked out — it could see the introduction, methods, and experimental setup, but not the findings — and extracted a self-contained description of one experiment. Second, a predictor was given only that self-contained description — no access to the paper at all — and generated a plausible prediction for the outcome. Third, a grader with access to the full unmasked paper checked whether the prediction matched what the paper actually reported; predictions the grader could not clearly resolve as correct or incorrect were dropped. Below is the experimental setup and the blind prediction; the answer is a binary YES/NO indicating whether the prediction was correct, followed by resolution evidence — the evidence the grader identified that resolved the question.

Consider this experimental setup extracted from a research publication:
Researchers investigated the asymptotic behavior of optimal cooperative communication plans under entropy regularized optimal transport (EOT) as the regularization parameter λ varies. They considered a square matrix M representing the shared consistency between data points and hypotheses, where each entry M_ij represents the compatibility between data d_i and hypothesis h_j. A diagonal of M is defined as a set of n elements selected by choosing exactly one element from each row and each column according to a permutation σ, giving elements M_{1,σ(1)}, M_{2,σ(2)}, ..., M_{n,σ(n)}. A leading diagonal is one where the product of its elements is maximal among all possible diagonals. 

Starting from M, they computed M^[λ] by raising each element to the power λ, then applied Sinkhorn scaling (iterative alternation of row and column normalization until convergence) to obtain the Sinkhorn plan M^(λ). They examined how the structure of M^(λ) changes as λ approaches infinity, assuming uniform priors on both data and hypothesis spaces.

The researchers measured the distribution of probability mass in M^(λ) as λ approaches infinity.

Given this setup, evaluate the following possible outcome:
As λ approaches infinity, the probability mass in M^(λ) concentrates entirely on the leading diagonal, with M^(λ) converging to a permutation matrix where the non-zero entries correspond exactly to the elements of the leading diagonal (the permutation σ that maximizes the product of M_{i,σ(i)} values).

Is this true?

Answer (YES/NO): NO